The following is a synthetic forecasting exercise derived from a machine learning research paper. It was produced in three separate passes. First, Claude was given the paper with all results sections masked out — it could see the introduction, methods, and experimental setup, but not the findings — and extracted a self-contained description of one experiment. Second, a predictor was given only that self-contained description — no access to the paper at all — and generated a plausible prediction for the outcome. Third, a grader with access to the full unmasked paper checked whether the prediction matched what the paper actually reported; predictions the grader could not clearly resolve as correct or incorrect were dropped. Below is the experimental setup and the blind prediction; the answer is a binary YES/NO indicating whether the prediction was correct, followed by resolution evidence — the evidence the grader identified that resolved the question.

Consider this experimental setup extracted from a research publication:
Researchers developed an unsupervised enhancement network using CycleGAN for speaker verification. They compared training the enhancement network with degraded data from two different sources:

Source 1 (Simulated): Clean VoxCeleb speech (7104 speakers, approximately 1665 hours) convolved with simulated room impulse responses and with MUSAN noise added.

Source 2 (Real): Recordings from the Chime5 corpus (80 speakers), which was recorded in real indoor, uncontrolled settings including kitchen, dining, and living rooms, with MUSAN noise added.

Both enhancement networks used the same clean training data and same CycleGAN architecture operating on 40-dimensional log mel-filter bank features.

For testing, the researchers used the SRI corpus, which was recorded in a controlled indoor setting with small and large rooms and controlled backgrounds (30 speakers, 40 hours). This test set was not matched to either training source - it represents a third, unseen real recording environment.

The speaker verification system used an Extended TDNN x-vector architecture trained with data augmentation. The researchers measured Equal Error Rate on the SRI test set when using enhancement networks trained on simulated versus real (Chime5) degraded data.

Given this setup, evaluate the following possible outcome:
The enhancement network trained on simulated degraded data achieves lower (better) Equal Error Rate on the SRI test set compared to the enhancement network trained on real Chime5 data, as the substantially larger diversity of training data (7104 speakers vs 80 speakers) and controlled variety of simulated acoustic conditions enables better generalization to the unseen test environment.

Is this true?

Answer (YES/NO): YES